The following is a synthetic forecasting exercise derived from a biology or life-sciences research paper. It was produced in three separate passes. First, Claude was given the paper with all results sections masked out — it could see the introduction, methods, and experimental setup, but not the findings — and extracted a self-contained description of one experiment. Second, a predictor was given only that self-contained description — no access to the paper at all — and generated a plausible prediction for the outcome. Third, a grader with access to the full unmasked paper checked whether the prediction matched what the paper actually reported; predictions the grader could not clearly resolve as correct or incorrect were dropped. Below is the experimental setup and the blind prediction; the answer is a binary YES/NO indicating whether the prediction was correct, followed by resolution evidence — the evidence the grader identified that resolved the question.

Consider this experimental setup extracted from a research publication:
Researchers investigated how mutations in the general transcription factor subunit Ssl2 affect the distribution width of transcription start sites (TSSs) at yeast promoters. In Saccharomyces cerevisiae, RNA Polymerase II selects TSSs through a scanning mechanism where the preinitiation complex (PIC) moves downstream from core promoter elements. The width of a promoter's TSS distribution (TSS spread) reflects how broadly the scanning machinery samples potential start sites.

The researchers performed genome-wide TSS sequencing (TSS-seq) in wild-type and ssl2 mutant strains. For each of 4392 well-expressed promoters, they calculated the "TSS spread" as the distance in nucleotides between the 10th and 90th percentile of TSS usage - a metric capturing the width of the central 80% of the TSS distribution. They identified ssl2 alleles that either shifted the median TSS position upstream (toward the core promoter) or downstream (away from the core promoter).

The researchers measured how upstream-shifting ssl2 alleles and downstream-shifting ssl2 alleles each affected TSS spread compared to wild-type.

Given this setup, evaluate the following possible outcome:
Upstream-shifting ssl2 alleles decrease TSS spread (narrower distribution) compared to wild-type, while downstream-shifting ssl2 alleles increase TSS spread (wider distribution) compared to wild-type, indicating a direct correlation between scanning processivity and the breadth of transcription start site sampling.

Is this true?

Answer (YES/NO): YES